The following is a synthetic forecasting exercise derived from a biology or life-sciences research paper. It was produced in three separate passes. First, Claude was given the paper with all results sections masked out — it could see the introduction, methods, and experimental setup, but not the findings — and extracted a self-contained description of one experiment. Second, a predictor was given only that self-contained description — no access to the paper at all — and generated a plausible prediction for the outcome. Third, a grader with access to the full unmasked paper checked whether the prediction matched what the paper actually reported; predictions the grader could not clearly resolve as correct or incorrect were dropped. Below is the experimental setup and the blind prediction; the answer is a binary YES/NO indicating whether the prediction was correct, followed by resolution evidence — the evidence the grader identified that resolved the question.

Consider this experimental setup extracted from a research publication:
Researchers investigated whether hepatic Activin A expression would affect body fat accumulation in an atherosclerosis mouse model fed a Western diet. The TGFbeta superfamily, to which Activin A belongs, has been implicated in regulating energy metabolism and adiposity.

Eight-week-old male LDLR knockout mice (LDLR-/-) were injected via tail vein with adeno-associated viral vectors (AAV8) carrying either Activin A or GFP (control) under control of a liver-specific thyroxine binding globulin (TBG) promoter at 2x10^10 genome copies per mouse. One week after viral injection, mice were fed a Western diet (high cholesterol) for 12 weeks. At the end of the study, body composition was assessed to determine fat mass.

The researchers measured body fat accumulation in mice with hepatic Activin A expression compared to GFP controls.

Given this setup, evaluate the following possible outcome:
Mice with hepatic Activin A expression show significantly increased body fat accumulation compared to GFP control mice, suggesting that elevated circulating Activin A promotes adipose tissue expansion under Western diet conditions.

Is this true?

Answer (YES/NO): NO